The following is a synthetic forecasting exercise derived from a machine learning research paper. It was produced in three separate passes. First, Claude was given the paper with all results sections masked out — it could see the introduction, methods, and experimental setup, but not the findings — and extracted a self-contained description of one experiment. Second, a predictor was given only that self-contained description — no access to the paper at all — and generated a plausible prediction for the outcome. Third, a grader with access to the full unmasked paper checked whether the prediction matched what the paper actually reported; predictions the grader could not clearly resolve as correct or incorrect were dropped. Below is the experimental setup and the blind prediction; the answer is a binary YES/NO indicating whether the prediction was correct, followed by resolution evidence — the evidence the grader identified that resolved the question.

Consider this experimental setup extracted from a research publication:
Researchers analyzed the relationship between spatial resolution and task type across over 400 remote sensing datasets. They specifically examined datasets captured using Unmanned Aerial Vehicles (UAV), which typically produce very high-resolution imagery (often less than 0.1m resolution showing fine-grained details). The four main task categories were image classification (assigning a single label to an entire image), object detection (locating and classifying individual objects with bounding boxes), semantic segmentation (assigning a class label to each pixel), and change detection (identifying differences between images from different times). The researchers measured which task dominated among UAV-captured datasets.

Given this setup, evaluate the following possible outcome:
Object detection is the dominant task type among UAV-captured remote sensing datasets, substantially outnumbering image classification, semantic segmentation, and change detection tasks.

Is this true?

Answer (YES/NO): YES